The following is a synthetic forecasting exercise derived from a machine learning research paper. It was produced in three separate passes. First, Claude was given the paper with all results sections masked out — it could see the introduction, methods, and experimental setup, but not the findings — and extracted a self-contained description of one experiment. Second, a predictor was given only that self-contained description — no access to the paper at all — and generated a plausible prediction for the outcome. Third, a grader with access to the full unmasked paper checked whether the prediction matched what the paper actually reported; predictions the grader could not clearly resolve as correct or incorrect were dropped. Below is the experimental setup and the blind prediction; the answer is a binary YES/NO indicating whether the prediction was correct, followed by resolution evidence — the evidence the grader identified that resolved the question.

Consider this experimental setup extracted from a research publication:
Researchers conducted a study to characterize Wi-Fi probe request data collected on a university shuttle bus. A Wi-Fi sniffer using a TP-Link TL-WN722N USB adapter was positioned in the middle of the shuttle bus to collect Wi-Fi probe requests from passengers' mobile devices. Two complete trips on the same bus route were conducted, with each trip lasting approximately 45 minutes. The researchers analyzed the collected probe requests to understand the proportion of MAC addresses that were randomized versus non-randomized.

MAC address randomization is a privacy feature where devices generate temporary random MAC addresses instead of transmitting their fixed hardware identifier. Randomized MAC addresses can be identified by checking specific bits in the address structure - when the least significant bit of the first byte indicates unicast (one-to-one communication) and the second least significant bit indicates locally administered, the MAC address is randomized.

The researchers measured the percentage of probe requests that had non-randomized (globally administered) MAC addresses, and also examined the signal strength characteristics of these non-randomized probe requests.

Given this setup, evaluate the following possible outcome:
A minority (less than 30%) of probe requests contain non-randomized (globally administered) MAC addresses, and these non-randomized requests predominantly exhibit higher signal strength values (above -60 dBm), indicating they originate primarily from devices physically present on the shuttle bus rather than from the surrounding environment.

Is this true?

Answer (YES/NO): NO